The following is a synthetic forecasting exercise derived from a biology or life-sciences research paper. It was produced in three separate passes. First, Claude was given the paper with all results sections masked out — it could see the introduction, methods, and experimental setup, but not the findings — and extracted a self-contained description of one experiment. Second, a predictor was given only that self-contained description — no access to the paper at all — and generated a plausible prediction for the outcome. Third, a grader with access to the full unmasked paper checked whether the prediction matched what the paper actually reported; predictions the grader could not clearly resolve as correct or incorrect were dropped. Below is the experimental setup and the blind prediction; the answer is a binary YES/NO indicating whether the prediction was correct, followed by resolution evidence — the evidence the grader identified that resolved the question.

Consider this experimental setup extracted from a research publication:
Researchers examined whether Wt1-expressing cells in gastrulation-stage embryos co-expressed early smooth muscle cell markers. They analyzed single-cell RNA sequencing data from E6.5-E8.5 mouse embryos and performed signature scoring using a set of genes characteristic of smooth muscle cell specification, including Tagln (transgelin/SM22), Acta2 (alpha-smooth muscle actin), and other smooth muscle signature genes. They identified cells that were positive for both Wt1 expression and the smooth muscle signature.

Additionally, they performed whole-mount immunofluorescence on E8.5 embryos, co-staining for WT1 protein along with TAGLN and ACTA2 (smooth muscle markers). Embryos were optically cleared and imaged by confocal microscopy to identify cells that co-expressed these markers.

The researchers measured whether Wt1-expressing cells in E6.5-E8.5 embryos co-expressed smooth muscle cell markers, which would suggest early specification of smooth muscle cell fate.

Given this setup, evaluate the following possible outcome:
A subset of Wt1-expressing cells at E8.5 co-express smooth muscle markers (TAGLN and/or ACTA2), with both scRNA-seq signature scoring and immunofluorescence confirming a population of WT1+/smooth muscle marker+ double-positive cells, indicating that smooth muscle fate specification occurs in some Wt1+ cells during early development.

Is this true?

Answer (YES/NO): YES